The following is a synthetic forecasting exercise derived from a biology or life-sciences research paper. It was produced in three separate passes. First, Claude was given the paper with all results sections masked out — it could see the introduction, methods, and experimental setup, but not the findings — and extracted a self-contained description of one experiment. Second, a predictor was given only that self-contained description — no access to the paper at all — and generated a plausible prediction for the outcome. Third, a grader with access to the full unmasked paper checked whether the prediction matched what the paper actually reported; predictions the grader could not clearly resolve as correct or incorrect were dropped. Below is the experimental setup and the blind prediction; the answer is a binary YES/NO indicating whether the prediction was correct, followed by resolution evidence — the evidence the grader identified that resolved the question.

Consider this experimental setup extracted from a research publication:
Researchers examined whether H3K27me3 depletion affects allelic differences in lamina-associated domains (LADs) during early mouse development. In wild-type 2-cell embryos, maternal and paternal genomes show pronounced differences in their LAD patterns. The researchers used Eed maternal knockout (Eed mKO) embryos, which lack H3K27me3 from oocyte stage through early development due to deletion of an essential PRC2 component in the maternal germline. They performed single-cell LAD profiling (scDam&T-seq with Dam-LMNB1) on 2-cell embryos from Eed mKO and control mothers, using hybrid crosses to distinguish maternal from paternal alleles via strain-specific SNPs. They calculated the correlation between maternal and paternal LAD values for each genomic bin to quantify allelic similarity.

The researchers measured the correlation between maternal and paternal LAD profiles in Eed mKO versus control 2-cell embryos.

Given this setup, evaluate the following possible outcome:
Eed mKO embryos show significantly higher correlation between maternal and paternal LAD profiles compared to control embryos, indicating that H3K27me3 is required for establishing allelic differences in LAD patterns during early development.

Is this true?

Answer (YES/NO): YES